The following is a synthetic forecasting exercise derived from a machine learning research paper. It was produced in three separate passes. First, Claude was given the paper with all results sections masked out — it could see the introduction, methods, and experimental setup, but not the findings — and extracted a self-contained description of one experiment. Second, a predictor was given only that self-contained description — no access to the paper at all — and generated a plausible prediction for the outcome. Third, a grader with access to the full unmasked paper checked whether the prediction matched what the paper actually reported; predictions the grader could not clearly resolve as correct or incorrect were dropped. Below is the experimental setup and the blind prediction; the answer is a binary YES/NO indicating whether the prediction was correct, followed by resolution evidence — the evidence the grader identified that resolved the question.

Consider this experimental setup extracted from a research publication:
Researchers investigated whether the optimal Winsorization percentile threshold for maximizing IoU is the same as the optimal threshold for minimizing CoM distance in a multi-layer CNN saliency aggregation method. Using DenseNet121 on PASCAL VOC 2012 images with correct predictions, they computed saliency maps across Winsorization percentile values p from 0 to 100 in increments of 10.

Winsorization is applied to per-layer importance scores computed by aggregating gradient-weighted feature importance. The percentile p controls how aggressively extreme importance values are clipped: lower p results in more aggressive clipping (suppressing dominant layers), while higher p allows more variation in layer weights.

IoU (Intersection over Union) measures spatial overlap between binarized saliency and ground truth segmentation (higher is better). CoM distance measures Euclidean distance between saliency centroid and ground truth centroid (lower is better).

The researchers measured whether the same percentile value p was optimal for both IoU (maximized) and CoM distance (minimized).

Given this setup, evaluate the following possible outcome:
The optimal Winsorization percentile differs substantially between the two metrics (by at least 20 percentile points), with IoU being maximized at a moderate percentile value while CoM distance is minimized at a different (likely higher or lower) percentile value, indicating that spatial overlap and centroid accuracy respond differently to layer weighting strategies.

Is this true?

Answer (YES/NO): NO